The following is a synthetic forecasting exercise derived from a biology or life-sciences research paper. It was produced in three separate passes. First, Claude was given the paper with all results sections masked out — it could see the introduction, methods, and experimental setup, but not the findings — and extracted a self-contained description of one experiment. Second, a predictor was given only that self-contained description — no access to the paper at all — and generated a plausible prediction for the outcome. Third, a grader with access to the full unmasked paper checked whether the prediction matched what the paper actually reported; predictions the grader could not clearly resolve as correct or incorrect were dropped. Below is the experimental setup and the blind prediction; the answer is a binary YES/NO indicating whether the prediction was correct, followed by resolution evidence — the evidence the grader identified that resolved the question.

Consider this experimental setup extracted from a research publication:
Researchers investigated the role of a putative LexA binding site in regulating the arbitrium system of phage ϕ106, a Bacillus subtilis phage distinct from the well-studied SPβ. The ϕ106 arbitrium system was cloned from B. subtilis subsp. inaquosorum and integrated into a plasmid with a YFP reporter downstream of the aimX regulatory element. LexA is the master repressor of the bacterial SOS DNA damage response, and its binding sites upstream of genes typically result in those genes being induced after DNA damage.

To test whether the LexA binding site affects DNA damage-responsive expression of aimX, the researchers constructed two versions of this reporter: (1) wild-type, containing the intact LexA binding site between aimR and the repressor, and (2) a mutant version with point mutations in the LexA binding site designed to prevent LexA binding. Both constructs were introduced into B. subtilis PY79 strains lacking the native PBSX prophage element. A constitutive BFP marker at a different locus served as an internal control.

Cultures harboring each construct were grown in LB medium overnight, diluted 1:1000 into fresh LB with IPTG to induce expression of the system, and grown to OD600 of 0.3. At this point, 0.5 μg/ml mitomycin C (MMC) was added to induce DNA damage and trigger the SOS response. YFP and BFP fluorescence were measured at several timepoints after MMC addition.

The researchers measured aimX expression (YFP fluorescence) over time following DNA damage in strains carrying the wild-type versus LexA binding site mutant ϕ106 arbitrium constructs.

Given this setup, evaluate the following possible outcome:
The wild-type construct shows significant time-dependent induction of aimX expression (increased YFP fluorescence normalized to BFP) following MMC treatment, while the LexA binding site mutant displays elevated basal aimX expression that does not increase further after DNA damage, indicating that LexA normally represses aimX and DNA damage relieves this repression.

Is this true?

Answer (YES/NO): YES